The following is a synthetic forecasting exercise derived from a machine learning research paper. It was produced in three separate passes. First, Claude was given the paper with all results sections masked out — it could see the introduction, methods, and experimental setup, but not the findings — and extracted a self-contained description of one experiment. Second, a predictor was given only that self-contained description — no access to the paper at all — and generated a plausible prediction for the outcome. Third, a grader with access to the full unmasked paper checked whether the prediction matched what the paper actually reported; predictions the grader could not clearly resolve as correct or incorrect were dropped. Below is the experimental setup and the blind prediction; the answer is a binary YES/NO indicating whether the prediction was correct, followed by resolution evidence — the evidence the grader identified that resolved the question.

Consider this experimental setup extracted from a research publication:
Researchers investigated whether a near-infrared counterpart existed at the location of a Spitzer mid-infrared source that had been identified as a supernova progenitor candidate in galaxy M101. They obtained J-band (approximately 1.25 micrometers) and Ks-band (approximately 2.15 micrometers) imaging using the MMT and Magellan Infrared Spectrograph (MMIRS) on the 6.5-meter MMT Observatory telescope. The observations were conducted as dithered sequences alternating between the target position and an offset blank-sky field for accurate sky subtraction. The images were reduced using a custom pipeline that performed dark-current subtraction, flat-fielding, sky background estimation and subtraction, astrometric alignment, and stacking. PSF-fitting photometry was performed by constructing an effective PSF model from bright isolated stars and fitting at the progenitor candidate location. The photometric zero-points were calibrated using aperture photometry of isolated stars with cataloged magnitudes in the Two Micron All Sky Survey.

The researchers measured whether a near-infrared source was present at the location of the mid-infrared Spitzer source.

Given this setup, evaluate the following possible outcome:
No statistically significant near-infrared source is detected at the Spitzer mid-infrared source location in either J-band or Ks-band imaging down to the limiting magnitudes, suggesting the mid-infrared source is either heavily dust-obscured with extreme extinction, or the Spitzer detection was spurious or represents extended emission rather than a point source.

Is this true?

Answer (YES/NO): NO